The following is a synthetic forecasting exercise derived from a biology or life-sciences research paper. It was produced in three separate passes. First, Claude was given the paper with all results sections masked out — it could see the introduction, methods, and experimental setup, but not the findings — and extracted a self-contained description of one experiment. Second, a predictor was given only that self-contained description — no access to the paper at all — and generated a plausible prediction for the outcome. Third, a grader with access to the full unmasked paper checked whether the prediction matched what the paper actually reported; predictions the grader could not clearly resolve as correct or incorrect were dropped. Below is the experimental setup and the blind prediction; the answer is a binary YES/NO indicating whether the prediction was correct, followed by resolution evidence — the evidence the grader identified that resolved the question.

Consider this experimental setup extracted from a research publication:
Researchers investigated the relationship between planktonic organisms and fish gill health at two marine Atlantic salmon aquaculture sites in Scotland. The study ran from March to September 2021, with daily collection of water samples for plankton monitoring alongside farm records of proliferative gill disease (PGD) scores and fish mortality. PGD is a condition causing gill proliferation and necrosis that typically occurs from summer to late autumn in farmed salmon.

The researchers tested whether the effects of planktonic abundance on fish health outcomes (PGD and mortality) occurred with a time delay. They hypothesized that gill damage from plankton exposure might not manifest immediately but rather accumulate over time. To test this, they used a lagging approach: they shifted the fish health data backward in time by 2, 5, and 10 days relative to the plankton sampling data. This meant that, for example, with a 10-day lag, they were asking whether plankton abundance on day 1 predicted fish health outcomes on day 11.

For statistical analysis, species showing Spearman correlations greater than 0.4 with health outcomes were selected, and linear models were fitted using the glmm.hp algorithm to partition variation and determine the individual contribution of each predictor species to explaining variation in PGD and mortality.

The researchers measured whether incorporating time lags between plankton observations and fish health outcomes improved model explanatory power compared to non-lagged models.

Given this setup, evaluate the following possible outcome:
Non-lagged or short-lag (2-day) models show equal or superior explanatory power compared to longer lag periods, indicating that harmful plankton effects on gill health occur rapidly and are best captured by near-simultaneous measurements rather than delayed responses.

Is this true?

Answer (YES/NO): NO